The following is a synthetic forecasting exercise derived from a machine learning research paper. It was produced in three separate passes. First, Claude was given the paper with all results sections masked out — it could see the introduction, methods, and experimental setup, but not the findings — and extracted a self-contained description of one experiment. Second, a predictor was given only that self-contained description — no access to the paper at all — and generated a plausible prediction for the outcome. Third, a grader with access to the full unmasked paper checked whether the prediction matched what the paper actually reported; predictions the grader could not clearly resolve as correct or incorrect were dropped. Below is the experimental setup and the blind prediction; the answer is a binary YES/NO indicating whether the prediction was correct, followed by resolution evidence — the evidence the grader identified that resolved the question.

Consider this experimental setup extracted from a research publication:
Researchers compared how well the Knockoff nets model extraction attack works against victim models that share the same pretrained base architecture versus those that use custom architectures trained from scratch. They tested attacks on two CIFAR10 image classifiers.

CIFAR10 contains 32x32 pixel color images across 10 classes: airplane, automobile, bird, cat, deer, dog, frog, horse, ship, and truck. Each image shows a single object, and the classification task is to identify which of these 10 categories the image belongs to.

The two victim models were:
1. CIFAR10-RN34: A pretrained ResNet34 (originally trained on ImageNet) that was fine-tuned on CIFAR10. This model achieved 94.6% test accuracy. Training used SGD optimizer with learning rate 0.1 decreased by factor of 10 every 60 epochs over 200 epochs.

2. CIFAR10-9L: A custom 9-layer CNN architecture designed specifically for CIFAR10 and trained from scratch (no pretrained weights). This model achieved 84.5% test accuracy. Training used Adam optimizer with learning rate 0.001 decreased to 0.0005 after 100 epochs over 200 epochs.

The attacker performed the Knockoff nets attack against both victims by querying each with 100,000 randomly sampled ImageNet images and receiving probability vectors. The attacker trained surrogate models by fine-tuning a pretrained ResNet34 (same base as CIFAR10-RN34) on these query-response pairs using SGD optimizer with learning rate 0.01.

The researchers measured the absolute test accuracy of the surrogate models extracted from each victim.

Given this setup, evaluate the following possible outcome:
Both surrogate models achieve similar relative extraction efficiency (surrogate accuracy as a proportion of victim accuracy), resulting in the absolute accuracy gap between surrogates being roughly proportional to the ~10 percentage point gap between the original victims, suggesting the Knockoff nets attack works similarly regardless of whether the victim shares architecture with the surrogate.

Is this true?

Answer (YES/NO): NO